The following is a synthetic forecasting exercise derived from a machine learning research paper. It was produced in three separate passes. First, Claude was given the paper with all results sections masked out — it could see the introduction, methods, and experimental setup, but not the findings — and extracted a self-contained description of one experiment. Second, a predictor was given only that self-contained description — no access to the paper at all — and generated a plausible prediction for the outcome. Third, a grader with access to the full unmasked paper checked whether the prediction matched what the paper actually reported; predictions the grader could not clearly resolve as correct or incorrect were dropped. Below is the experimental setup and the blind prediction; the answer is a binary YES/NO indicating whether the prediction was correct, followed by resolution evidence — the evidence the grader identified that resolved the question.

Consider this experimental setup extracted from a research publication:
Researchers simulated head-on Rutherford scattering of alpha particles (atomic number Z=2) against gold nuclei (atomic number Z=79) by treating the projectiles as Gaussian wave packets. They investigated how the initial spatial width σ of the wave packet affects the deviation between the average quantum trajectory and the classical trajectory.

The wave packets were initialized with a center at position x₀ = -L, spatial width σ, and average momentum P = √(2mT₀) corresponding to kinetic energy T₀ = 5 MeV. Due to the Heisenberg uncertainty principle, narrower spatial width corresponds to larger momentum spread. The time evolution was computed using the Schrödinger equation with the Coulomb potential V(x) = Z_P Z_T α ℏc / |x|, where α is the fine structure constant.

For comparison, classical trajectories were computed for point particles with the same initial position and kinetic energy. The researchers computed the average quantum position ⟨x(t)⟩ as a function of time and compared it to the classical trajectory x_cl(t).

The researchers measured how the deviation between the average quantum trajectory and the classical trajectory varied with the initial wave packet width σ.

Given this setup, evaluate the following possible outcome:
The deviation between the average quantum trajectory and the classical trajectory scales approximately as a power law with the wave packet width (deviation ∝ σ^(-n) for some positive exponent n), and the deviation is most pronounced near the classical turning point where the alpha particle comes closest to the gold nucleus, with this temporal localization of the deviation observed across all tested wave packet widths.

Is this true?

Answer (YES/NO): NO